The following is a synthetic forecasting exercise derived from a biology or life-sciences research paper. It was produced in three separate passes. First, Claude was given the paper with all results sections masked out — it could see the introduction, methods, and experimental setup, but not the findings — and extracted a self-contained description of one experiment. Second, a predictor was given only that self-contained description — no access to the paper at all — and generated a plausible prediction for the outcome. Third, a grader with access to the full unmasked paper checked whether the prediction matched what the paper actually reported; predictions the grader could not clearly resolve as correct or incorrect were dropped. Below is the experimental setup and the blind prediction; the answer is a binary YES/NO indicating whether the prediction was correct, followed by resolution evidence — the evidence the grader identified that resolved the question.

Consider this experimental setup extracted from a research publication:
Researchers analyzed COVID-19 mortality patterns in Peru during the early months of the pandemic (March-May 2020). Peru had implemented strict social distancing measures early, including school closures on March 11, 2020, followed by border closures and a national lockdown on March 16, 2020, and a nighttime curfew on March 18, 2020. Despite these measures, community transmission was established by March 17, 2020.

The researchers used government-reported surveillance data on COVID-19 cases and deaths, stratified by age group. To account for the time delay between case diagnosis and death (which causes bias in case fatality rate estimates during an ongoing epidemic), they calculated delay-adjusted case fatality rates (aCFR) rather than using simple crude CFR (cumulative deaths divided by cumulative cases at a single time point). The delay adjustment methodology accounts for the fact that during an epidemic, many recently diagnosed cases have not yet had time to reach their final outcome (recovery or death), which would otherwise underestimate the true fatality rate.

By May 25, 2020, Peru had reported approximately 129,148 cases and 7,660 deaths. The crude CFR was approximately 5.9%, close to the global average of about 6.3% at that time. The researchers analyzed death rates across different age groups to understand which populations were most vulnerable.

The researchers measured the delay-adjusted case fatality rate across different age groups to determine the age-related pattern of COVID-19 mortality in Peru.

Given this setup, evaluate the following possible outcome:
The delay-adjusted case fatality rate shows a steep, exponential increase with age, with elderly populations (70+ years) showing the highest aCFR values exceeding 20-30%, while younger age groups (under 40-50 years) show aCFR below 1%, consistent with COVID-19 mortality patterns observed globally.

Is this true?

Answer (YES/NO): NO